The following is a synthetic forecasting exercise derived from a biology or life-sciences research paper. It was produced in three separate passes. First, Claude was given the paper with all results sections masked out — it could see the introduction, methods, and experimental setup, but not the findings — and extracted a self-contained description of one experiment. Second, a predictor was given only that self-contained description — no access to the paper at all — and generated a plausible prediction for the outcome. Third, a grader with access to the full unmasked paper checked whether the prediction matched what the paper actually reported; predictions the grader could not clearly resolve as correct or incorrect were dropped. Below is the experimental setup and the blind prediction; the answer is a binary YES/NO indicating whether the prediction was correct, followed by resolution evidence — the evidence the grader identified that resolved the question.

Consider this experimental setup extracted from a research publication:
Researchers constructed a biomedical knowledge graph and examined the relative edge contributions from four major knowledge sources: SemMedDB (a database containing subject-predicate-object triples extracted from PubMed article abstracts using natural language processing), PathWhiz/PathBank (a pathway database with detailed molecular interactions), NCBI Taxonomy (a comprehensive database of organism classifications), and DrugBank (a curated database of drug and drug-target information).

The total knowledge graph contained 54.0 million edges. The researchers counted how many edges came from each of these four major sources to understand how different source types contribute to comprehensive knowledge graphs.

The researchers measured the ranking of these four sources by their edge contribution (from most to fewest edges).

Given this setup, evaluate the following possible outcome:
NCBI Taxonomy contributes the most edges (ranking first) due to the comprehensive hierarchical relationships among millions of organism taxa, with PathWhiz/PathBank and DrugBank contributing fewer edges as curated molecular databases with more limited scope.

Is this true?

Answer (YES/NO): NO